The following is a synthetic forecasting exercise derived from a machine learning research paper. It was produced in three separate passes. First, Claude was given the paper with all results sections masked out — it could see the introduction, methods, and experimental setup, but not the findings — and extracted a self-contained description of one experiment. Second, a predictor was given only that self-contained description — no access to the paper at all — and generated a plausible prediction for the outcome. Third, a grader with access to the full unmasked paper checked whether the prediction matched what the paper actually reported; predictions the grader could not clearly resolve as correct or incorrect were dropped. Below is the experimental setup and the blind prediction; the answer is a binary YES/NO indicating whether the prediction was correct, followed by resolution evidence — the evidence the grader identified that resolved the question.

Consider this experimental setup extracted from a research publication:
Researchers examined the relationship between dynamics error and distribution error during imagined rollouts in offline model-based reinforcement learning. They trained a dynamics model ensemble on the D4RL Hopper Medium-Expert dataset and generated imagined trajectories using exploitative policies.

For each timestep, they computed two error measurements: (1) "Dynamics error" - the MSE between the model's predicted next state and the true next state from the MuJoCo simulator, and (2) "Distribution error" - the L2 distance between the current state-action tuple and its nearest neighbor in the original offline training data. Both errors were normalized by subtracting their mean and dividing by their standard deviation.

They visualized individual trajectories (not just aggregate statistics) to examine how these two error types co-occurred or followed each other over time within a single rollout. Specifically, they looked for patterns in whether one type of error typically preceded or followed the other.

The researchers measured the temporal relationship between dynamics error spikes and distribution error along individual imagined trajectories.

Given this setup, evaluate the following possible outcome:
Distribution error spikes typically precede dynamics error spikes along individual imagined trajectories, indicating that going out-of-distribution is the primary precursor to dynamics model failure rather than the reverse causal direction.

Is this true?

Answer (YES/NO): NO